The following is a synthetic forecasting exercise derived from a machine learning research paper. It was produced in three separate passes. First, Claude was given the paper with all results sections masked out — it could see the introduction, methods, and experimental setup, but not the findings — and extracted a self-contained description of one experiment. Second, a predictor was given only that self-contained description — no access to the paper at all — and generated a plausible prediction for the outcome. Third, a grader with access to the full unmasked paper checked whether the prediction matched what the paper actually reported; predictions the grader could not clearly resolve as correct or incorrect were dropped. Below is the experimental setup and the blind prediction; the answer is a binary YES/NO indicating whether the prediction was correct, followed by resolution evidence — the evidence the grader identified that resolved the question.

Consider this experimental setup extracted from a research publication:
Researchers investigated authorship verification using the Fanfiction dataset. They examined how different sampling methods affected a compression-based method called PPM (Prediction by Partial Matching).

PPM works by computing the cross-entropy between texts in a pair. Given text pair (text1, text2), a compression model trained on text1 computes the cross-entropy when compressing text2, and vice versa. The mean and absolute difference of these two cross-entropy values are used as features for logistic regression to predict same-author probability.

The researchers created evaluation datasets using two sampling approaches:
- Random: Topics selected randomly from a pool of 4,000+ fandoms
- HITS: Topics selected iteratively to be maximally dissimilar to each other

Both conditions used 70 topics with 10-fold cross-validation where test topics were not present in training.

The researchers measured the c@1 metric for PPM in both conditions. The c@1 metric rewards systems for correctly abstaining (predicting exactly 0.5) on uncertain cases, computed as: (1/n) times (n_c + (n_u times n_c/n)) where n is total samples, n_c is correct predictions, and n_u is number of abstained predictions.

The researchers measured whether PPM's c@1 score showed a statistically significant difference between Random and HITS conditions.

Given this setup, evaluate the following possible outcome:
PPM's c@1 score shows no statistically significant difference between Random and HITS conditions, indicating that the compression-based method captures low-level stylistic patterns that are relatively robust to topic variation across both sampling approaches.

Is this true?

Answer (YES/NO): NO